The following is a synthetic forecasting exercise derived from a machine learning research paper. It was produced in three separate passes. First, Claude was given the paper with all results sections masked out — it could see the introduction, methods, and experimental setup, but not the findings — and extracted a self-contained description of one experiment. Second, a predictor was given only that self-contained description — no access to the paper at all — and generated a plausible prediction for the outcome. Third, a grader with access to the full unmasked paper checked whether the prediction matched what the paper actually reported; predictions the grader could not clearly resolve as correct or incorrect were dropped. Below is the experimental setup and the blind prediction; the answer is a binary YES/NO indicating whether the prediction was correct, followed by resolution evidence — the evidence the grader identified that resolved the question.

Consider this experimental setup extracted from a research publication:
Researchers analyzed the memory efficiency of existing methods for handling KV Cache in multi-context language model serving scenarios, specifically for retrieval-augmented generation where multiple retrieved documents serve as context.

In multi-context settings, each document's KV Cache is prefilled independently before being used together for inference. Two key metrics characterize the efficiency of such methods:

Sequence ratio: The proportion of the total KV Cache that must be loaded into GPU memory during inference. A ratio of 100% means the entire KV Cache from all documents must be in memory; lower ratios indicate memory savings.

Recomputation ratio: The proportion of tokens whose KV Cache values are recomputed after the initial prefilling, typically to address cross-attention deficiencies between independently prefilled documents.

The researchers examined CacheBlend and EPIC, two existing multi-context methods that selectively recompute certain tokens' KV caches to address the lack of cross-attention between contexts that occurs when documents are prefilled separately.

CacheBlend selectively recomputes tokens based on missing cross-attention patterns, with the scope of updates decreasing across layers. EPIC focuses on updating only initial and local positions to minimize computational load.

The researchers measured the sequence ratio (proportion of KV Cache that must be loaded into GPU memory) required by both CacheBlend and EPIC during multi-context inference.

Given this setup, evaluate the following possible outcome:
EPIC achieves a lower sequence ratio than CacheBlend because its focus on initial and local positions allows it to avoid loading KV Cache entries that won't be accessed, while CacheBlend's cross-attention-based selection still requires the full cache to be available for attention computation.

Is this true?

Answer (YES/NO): NO